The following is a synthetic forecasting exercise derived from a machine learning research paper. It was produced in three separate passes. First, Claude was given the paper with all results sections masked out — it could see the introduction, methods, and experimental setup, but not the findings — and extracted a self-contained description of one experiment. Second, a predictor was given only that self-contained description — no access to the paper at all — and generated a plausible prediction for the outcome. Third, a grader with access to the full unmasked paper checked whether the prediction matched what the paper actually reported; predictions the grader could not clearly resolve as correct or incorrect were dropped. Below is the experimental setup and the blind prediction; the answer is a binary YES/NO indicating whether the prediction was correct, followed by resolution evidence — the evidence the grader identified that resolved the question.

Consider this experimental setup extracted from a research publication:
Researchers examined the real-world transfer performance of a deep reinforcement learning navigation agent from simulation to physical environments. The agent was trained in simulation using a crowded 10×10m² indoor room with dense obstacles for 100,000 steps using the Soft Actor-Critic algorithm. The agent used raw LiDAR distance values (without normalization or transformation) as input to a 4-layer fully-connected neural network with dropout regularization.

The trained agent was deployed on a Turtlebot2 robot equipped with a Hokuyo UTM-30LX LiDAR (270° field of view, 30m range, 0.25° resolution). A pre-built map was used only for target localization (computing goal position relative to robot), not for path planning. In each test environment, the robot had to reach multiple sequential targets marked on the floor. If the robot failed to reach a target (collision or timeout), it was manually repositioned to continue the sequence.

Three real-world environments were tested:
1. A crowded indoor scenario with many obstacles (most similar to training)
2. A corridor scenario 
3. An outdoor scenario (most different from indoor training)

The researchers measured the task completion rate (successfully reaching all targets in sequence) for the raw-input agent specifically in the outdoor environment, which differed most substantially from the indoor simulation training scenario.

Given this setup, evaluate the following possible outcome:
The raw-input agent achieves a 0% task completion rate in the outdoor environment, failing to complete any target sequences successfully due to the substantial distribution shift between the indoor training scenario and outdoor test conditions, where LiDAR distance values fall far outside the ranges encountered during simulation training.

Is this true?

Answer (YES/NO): YES